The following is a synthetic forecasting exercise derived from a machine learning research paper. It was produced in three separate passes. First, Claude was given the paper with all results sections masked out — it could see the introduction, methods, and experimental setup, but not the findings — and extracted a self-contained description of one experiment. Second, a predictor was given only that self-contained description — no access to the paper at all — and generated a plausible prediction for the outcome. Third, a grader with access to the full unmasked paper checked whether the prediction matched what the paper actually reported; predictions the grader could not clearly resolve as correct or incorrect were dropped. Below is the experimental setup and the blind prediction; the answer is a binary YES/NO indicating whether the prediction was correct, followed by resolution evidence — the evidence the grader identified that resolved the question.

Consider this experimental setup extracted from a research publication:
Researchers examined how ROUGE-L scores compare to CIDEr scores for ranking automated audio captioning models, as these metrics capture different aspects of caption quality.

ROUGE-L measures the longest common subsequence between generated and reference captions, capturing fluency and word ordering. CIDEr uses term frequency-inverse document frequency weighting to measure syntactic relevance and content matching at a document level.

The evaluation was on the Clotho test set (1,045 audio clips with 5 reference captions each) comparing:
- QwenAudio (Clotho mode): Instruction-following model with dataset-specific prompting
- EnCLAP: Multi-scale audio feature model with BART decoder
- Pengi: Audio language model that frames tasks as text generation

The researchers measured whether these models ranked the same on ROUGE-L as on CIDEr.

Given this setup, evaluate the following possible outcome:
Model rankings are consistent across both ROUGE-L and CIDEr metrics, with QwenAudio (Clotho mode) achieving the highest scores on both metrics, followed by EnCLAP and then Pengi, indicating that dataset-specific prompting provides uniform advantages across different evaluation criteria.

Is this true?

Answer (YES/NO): NO